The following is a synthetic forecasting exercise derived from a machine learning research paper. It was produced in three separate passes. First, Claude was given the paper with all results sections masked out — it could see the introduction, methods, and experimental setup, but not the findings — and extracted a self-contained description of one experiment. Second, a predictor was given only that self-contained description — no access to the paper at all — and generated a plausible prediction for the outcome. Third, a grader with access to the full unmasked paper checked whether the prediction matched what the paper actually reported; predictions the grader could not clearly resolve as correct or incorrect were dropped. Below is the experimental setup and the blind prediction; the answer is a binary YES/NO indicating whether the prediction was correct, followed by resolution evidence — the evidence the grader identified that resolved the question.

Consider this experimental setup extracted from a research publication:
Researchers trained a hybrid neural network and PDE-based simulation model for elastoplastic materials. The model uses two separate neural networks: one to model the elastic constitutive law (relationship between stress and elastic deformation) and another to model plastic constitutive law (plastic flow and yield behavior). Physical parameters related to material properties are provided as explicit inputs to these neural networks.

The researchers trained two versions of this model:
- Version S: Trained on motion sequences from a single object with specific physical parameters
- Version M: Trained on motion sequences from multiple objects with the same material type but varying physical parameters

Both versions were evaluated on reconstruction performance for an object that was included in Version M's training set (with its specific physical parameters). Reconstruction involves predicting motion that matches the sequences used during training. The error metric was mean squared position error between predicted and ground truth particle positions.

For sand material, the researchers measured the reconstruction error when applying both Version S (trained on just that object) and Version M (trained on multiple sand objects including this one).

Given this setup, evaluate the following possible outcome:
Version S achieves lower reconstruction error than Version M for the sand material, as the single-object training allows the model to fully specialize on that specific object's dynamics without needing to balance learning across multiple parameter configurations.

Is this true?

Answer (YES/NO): YES